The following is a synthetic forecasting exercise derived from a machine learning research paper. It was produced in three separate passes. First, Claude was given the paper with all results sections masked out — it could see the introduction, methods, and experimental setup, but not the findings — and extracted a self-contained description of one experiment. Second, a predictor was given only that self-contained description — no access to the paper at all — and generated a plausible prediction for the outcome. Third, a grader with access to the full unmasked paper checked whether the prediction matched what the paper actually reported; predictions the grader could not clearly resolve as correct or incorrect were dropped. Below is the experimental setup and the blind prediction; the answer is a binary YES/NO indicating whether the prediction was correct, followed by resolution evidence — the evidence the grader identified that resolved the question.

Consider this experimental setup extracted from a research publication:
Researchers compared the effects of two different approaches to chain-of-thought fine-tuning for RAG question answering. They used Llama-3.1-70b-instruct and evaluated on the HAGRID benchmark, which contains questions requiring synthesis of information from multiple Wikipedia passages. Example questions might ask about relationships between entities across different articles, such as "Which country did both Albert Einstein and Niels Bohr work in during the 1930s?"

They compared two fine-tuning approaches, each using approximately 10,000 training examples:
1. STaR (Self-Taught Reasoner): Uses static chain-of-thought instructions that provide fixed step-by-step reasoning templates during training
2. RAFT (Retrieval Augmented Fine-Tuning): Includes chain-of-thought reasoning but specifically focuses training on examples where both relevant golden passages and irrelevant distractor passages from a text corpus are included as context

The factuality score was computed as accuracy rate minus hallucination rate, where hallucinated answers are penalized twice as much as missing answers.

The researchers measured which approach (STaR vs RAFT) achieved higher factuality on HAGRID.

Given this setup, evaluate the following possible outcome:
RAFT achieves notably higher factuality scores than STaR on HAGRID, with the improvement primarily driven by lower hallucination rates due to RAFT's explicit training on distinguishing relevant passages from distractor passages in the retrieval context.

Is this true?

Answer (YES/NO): NO